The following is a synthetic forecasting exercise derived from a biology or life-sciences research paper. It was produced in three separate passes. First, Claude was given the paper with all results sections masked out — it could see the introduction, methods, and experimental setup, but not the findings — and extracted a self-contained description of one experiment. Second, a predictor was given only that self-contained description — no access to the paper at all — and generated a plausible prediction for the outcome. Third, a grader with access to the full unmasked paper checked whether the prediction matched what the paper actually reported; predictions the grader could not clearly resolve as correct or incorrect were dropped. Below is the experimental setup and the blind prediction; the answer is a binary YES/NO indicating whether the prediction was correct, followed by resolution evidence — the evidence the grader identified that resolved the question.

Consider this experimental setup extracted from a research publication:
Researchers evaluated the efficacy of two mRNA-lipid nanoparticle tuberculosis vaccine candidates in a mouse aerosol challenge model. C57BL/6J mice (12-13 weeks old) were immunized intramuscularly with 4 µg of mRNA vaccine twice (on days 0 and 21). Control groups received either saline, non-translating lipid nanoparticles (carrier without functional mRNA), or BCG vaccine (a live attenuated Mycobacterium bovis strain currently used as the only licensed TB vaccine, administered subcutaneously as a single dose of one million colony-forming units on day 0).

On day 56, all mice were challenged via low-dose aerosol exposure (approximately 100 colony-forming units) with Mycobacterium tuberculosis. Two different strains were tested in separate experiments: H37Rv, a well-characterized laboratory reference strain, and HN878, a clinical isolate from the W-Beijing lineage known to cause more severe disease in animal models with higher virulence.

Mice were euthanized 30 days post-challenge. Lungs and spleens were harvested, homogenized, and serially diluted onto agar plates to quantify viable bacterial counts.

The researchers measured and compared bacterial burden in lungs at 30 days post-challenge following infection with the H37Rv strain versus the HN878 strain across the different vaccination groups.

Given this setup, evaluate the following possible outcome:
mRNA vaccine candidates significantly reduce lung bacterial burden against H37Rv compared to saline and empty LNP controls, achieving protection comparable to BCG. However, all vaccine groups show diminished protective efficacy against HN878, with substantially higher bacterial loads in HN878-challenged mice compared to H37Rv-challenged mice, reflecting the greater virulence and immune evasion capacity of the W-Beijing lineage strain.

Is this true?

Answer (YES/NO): NO